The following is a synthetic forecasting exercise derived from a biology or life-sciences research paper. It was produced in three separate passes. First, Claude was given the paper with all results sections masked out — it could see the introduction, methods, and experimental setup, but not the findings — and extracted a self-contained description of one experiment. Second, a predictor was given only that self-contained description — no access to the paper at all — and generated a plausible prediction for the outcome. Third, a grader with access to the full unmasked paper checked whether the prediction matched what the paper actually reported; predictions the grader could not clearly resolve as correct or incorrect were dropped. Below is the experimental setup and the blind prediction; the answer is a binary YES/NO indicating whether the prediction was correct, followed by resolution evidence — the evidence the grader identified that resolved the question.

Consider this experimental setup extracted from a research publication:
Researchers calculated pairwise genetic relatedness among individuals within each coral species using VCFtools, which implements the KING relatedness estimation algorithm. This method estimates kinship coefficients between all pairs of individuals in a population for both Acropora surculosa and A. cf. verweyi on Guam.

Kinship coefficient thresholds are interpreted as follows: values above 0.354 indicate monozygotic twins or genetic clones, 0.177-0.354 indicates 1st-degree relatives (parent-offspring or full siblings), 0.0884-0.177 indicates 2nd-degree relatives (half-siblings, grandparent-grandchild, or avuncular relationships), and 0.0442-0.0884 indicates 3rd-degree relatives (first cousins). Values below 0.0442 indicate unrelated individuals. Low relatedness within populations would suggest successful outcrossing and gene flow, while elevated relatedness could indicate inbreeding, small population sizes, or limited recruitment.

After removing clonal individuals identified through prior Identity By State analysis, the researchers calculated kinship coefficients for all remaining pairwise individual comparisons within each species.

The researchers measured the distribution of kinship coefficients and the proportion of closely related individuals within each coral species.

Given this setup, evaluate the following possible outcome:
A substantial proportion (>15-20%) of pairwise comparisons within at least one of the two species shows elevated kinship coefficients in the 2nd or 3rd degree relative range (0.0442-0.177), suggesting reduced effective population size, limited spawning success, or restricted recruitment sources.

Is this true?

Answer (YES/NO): NO